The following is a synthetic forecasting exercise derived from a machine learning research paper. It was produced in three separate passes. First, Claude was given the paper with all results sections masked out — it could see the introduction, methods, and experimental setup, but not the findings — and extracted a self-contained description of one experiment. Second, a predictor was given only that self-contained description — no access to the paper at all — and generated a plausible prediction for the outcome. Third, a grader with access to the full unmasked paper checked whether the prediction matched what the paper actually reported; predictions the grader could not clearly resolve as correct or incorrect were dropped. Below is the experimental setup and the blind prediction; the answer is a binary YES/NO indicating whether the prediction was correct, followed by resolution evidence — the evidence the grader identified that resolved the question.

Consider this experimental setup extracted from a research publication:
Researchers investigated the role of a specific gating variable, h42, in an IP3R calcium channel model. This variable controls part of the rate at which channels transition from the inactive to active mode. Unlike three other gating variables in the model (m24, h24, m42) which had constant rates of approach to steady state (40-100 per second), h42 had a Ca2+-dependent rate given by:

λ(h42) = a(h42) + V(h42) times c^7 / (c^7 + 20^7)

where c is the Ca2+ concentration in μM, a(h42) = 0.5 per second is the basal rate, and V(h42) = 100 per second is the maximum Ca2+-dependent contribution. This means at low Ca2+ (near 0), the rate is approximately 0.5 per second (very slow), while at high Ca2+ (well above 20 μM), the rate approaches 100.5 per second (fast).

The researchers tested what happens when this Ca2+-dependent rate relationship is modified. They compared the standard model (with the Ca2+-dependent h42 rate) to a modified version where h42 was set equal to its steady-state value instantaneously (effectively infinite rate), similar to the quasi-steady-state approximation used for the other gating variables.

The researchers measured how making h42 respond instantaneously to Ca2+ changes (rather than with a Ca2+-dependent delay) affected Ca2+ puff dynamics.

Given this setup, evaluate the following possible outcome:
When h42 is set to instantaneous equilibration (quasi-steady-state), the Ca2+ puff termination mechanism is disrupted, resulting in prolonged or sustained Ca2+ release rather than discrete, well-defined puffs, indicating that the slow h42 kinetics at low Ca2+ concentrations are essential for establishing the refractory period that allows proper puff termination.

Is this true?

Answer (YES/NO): YES